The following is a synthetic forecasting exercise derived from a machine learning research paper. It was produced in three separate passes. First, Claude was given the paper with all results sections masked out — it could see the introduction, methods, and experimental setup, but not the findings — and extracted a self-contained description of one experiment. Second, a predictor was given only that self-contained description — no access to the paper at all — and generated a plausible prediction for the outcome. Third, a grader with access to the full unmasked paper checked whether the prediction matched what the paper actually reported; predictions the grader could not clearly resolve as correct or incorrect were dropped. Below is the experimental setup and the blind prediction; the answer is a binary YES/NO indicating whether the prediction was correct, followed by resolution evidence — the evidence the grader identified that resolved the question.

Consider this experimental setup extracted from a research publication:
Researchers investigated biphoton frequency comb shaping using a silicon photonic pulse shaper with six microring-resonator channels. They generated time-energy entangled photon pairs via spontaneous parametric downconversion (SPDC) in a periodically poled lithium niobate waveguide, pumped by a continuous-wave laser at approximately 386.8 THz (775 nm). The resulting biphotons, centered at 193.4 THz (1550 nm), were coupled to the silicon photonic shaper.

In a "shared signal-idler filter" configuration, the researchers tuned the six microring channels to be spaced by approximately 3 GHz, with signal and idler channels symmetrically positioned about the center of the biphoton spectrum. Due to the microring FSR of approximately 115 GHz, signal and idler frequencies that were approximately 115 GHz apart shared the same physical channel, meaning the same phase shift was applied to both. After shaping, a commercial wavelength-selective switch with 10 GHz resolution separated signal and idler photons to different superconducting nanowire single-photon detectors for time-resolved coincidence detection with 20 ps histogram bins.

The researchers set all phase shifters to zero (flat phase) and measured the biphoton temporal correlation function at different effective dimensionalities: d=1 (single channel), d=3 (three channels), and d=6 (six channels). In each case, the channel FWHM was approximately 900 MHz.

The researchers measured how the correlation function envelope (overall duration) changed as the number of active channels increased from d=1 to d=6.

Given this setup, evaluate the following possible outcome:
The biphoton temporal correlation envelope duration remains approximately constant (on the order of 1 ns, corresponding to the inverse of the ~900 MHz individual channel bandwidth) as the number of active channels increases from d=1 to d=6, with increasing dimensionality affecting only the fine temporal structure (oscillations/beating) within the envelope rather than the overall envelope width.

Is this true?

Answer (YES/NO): YES